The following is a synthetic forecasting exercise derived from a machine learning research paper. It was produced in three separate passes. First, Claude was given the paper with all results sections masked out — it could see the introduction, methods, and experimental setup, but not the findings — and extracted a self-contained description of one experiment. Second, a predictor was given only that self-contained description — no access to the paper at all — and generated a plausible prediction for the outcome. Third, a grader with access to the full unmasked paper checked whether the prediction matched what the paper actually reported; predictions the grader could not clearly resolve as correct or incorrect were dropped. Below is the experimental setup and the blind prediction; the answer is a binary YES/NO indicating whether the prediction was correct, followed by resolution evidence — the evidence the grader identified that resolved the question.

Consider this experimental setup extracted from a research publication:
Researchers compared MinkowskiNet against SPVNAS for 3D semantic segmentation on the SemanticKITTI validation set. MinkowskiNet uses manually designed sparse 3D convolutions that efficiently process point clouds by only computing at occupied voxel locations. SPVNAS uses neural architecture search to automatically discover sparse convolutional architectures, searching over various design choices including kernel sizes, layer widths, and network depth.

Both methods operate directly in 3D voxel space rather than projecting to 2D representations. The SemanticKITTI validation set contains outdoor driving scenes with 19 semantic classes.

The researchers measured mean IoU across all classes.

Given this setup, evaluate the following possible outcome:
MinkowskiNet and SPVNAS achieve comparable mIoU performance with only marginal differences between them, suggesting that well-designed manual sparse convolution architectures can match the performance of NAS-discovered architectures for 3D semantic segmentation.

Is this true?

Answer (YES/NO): NO